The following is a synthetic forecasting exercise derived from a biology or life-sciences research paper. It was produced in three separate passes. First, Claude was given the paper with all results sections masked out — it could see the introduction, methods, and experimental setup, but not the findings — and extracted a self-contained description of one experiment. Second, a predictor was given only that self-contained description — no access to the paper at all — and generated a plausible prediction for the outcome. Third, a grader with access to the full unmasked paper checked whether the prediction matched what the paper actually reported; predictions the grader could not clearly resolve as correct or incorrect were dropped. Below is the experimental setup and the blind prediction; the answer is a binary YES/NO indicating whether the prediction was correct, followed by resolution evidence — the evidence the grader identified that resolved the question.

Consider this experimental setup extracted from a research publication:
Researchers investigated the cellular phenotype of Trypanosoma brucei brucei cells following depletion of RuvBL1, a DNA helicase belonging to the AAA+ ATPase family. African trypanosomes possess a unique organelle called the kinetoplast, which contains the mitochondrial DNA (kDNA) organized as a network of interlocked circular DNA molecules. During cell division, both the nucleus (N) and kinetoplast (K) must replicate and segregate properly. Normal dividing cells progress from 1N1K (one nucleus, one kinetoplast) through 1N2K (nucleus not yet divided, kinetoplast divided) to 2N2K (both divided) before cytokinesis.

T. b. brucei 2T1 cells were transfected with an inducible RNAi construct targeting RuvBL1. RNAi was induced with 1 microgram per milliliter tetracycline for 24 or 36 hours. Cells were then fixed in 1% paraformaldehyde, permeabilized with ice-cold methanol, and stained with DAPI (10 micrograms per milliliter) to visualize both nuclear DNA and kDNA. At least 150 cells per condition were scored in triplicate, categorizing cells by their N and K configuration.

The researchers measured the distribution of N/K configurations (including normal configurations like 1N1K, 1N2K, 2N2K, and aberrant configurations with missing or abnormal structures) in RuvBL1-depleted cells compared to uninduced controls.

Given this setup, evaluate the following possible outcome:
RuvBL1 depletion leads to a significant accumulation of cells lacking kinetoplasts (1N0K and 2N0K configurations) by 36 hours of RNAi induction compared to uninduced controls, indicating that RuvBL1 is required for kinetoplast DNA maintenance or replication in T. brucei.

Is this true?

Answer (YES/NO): NO